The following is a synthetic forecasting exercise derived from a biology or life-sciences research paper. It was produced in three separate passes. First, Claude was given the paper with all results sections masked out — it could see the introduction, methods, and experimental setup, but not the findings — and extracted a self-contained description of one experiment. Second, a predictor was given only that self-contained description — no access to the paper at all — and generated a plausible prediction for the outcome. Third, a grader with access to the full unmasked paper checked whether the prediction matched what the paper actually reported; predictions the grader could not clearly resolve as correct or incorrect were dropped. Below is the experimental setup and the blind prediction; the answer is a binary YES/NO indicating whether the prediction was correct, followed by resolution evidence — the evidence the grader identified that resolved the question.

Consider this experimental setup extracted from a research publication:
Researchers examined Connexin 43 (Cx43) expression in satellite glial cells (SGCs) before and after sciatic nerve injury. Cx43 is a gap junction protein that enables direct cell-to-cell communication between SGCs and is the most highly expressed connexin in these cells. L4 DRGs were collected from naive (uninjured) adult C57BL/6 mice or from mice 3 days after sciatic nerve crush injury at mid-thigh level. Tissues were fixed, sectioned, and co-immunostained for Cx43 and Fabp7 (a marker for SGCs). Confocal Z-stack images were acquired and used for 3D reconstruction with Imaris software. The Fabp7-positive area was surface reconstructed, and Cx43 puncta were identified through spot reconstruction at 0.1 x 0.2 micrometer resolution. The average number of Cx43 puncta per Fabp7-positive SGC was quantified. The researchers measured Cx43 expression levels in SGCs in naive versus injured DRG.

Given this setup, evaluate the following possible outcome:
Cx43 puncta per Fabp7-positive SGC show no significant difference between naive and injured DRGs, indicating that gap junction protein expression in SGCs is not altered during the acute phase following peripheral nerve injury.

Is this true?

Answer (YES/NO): NO